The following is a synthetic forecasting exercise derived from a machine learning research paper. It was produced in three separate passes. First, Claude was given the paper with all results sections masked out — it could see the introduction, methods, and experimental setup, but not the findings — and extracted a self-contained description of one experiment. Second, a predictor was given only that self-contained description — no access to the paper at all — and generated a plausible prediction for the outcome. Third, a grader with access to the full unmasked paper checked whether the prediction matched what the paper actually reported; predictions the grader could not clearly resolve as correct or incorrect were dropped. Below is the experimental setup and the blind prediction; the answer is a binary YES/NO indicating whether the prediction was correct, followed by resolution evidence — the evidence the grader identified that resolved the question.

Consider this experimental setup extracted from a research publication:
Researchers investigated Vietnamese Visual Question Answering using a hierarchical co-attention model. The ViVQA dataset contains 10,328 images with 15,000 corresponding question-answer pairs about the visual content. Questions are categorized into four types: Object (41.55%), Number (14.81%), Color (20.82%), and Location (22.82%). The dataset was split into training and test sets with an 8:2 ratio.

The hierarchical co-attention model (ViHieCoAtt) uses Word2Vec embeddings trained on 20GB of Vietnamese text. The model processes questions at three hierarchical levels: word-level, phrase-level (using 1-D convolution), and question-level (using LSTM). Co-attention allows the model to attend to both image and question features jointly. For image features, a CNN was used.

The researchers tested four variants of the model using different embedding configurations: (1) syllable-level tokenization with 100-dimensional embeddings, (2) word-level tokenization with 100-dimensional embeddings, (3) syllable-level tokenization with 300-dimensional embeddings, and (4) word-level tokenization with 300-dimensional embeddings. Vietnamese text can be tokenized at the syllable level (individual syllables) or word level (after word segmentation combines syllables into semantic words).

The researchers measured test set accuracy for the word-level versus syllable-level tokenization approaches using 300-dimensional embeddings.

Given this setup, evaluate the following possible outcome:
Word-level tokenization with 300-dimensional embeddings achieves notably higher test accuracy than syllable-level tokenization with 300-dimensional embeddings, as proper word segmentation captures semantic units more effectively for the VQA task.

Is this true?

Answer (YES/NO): YES